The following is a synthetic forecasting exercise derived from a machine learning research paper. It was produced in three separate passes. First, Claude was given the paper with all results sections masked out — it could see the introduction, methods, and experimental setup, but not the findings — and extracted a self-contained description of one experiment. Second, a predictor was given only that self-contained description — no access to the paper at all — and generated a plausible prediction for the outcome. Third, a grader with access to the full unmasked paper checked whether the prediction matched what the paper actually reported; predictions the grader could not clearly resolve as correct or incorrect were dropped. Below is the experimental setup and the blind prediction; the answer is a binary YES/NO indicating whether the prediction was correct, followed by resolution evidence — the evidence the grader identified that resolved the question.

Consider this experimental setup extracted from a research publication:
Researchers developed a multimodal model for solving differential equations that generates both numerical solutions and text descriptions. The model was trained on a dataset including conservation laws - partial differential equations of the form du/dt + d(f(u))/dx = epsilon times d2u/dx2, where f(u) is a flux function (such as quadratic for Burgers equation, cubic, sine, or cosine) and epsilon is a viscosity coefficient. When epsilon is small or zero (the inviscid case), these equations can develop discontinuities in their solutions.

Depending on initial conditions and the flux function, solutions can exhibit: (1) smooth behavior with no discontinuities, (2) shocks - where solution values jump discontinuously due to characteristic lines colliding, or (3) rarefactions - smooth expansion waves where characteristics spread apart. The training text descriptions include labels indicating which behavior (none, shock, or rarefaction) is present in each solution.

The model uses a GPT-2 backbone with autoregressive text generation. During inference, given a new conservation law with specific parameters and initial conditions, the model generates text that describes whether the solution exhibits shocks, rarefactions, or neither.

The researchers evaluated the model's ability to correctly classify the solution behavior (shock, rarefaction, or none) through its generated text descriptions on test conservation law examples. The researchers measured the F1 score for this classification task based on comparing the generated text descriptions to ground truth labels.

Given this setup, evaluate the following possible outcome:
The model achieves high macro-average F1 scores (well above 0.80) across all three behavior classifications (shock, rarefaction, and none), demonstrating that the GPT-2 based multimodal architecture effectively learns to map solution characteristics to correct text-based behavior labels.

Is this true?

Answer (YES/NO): YES